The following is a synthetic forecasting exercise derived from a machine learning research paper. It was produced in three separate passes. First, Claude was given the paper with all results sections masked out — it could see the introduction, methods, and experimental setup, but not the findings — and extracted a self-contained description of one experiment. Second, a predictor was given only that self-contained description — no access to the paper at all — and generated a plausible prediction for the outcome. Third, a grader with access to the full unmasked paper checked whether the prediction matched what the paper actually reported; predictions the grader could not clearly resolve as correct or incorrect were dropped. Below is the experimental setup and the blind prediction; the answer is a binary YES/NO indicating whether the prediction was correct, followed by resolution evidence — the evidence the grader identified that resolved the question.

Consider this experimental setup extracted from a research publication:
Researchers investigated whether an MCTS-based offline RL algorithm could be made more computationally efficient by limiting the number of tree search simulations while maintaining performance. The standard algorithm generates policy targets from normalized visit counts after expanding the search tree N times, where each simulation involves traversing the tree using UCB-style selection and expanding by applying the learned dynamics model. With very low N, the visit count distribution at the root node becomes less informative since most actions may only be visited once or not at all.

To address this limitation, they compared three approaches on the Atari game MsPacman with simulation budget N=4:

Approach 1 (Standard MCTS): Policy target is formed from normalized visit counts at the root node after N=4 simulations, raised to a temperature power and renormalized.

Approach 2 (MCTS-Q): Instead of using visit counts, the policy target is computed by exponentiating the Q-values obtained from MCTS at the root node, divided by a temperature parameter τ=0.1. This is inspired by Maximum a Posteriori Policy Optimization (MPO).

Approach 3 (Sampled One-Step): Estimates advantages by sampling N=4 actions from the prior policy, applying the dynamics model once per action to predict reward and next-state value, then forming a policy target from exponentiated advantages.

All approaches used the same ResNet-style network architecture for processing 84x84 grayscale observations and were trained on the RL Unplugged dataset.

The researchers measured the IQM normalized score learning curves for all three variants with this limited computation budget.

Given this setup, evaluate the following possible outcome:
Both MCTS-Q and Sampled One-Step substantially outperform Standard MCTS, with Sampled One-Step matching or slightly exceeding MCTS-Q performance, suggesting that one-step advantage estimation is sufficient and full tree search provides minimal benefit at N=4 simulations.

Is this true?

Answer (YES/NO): YES